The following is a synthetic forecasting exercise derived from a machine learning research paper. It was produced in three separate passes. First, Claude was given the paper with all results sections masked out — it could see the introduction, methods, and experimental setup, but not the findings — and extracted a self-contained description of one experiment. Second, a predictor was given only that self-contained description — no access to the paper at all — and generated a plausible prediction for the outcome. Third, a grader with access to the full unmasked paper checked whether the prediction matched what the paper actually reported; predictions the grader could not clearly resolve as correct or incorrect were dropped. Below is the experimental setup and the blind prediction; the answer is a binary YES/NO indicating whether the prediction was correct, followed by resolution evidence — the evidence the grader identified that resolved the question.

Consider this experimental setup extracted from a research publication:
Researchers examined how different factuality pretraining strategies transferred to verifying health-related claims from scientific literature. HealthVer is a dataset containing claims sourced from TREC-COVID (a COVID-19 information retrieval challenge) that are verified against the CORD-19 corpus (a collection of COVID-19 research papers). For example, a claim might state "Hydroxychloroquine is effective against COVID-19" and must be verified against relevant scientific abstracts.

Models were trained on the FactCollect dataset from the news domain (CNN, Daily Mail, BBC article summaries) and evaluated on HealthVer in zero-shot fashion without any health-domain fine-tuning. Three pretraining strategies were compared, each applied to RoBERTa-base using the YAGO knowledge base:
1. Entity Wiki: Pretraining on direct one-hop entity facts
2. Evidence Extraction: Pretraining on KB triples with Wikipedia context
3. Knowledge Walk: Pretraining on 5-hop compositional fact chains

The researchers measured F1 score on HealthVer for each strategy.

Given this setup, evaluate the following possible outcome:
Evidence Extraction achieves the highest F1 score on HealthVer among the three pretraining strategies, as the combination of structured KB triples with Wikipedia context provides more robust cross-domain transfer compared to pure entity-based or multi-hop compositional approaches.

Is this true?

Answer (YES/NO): NO